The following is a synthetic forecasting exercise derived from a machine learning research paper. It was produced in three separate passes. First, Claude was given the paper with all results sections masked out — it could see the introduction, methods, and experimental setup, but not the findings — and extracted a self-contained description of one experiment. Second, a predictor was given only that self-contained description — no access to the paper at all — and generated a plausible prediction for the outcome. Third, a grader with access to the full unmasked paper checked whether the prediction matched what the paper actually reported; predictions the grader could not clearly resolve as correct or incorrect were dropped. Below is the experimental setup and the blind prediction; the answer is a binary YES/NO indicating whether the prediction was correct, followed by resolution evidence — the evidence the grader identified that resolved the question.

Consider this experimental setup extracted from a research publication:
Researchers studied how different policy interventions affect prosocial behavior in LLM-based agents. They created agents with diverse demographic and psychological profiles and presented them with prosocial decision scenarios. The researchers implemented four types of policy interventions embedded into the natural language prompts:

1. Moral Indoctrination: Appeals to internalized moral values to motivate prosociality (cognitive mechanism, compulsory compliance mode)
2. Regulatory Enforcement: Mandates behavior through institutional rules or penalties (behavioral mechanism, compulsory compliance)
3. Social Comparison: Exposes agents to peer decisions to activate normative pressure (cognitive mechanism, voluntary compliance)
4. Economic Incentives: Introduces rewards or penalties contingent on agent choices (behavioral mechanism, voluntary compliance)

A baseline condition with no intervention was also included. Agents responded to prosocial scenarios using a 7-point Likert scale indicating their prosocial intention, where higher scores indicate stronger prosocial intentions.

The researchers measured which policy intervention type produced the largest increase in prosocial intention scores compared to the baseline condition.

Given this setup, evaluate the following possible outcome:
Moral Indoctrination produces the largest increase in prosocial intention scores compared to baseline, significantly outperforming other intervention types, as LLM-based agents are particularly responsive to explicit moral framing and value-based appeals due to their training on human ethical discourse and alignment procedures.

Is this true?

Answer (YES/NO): NO